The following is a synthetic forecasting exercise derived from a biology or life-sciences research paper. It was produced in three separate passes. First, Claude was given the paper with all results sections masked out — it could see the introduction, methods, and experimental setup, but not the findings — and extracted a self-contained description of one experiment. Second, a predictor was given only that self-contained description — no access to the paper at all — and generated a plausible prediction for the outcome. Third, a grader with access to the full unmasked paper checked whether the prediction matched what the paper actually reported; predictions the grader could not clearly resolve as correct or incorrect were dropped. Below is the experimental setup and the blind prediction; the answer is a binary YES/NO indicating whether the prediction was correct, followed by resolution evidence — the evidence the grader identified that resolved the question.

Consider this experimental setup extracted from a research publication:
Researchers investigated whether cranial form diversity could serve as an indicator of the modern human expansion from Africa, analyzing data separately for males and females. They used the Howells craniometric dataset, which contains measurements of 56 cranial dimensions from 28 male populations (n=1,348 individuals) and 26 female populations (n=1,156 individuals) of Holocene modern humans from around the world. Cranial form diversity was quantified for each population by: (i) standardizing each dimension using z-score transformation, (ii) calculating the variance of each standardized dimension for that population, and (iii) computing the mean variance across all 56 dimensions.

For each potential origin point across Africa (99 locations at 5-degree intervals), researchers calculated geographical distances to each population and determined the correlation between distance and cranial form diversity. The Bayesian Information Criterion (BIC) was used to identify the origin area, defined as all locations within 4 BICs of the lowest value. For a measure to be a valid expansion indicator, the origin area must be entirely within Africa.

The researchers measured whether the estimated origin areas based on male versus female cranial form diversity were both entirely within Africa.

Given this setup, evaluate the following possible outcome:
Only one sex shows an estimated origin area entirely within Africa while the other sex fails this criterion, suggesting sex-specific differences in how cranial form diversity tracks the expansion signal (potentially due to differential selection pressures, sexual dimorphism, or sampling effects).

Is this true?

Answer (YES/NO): NO